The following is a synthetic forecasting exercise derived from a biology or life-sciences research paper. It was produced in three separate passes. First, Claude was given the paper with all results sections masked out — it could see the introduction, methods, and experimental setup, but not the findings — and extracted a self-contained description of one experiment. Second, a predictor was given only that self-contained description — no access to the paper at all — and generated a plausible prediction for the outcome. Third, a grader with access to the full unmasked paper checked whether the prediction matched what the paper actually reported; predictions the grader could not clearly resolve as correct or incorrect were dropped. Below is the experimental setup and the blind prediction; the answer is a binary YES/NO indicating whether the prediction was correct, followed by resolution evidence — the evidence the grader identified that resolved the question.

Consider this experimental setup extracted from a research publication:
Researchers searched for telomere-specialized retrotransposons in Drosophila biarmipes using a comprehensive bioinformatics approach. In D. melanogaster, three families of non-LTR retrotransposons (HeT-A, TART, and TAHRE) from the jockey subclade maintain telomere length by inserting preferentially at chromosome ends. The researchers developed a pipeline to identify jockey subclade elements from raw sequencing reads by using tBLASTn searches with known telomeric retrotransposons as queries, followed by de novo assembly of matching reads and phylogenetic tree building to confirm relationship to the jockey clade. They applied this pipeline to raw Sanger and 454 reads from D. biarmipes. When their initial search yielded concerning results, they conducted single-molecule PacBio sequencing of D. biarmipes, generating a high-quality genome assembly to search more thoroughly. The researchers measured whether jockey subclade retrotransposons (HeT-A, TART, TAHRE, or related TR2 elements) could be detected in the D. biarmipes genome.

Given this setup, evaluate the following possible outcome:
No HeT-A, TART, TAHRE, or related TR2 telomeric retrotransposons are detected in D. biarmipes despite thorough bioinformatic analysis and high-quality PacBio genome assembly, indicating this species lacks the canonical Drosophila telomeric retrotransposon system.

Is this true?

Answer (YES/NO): YES